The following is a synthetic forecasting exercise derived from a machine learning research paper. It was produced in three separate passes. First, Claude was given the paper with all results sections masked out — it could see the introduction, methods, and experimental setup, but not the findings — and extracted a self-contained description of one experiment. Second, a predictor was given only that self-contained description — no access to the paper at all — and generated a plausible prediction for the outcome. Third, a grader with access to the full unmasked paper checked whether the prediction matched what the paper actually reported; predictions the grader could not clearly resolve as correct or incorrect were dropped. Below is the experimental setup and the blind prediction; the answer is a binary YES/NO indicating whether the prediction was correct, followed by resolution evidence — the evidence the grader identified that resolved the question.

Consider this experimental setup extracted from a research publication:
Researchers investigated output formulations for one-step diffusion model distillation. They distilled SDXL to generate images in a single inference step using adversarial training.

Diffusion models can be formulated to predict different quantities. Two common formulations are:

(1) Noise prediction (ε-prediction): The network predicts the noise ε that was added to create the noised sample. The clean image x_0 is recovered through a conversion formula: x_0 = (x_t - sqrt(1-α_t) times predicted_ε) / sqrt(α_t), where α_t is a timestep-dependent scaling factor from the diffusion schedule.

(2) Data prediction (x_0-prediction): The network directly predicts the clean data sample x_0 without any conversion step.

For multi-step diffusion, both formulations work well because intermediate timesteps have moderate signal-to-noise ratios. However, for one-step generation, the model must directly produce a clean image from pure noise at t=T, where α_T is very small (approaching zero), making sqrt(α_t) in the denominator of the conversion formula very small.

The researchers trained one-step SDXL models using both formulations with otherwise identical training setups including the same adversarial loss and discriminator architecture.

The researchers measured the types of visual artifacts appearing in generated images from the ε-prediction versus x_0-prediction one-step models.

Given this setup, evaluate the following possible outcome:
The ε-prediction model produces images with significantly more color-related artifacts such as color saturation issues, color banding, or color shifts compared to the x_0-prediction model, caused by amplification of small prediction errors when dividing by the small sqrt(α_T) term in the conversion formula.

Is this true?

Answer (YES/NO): NO